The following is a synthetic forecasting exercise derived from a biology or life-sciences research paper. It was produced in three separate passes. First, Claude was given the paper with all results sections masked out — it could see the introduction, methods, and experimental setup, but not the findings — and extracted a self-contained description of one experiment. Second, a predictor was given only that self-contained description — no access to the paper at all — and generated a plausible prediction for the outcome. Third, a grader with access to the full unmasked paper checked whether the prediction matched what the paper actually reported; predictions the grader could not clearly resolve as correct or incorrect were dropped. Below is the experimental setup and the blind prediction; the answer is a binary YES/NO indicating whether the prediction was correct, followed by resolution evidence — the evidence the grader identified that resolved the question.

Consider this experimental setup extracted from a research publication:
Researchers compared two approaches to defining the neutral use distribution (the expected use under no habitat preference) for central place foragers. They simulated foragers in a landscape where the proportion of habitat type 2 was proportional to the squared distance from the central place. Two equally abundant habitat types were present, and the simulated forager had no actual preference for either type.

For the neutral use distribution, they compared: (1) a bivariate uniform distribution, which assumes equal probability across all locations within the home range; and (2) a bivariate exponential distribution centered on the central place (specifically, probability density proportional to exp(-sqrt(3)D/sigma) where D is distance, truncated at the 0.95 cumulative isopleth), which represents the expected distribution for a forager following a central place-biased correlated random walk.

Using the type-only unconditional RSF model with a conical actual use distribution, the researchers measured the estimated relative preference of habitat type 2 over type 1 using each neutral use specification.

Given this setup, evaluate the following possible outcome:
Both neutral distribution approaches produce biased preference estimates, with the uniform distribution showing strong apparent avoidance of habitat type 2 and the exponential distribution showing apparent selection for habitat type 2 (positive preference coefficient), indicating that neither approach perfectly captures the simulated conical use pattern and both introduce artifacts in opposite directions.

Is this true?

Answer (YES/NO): NO